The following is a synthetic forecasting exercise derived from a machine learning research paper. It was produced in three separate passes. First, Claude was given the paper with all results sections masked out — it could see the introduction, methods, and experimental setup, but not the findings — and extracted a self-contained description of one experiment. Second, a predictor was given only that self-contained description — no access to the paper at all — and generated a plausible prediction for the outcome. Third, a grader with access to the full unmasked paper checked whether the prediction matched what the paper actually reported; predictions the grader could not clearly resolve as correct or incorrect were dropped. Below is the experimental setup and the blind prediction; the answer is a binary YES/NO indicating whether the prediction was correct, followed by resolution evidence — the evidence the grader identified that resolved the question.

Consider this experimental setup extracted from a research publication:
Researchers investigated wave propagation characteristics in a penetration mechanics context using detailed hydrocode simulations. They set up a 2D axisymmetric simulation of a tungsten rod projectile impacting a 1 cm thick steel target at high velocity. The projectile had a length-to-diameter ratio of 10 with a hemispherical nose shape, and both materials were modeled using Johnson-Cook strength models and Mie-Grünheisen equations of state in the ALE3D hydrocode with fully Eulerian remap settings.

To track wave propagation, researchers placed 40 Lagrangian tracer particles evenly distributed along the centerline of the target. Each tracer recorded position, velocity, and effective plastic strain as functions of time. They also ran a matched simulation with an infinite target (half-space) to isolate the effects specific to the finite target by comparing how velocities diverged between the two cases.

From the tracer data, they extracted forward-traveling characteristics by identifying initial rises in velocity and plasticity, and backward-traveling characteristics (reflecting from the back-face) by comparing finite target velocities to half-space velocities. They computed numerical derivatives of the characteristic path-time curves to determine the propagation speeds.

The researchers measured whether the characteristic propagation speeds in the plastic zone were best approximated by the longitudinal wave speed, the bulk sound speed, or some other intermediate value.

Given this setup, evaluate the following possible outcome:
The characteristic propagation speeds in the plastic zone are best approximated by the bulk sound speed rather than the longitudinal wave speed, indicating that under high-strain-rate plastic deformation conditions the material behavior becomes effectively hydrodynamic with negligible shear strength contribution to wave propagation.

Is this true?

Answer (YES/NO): YES